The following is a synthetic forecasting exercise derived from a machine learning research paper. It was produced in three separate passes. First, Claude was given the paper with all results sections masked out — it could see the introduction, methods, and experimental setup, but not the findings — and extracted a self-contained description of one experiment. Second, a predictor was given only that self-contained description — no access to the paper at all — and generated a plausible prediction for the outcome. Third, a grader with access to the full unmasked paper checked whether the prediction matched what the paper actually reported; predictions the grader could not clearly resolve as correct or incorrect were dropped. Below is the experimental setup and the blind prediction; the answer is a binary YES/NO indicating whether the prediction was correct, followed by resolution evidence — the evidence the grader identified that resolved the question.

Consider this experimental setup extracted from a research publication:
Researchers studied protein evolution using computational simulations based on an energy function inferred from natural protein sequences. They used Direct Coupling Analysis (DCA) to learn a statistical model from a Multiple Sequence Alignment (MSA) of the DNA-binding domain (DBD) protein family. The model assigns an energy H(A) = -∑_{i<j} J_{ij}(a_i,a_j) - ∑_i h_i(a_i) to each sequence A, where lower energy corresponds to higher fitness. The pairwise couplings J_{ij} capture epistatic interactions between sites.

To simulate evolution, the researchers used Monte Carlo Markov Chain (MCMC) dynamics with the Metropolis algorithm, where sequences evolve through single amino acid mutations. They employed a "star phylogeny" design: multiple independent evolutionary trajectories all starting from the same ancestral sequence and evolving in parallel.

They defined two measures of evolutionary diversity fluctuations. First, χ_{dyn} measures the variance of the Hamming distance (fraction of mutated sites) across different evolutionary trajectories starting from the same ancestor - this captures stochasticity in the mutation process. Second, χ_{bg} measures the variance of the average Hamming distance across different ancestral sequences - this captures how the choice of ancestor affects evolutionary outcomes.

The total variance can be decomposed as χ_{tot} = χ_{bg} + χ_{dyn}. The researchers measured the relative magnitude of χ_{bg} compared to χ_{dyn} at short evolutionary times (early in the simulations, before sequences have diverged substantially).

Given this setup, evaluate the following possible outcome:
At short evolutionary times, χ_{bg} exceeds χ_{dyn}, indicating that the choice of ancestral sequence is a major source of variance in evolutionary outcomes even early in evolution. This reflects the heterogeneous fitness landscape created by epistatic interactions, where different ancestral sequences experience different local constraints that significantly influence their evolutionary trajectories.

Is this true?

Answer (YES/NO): YES